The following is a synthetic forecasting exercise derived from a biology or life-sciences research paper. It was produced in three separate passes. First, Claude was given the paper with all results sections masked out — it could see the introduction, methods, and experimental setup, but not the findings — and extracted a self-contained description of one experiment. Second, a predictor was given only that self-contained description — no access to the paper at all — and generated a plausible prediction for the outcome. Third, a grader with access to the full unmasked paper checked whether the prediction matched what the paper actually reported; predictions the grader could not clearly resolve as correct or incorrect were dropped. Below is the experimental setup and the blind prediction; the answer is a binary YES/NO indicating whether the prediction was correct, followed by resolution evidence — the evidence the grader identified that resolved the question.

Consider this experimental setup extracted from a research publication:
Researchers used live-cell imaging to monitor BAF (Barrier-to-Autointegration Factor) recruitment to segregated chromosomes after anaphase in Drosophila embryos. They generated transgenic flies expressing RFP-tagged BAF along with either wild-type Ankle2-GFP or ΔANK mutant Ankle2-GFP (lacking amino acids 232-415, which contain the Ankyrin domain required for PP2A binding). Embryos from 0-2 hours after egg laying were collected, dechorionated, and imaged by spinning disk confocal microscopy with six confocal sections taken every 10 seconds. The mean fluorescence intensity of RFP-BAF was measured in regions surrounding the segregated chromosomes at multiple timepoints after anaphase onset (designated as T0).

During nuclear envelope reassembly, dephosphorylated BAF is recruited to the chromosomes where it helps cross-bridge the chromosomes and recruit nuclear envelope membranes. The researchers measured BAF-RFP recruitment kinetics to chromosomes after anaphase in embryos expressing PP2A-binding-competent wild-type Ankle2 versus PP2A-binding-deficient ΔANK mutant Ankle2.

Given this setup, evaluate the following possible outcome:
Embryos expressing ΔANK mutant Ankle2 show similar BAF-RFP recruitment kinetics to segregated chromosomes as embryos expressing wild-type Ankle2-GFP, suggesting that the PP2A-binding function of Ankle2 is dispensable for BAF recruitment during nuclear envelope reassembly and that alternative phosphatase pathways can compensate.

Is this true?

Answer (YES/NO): NO